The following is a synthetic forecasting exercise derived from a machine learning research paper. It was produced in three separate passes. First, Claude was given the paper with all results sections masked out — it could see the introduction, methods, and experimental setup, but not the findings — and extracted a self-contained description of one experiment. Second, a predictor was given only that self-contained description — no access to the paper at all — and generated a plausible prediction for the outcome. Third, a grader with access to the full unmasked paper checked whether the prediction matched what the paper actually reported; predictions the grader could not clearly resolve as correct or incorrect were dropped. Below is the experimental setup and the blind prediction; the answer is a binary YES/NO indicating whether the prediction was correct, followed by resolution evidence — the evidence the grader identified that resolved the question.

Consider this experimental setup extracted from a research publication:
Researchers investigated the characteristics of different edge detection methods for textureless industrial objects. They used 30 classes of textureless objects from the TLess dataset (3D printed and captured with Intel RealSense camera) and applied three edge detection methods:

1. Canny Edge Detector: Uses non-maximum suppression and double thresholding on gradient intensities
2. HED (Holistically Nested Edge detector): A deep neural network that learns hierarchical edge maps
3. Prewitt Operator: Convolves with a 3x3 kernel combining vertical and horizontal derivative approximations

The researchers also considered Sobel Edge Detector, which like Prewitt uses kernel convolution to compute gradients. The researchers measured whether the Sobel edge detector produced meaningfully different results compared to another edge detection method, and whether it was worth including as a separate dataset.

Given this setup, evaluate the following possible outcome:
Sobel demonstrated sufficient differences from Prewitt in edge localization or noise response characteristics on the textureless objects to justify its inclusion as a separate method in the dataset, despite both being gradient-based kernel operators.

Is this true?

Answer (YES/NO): NO